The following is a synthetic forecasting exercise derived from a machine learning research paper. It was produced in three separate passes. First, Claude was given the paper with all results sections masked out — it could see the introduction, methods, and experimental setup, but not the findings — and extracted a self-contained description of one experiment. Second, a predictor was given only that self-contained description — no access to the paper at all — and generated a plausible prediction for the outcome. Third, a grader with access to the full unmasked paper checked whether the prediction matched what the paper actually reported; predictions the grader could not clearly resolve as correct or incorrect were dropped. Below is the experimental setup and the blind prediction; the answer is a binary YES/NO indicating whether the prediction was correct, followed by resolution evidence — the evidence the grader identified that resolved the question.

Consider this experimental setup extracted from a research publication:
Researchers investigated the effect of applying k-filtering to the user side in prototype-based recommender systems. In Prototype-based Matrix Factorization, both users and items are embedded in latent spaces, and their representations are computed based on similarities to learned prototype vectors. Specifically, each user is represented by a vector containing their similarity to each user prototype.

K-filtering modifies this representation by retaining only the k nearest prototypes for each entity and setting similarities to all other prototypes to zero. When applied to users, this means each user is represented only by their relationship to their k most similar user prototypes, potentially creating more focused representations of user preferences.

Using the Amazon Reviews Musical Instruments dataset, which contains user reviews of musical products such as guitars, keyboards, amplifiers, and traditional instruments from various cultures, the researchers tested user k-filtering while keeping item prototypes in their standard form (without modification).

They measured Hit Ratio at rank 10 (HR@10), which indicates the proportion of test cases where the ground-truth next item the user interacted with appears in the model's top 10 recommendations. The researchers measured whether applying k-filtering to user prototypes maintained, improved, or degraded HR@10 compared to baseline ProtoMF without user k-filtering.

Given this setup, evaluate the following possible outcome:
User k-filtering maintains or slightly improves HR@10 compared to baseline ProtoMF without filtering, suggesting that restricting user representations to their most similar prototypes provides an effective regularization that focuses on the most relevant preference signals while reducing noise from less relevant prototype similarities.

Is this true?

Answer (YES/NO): NO